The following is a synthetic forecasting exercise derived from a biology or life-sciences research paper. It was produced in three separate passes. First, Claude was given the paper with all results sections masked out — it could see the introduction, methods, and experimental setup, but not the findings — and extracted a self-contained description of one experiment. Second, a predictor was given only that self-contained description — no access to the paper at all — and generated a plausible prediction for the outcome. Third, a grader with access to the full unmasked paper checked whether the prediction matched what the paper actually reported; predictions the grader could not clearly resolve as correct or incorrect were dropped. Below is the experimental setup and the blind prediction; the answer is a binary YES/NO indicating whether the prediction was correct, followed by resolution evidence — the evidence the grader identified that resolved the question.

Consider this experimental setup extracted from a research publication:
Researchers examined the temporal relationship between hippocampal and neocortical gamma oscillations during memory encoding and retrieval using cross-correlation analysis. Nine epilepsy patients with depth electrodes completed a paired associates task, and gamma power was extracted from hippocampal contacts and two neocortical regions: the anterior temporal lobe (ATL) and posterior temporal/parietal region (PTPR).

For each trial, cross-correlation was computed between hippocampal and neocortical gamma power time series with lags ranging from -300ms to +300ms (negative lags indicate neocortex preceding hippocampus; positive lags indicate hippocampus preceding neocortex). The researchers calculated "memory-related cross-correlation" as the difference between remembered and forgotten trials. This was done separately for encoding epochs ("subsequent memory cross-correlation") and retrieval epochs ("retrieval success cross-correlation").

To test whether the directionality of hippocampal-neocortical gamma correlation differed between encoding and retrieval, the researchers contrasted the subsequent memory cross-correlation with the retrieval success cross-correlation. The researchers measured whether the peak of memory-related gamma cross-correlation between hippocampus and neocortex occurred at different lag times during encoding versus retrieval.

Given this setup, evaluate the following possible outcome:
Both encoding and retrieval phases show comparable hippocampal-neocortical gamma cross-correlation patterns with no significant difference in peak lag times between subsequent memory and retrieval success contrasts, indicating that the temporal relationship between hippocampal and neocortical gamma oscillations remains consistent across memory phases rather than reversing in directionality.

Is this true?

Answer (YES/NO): NO